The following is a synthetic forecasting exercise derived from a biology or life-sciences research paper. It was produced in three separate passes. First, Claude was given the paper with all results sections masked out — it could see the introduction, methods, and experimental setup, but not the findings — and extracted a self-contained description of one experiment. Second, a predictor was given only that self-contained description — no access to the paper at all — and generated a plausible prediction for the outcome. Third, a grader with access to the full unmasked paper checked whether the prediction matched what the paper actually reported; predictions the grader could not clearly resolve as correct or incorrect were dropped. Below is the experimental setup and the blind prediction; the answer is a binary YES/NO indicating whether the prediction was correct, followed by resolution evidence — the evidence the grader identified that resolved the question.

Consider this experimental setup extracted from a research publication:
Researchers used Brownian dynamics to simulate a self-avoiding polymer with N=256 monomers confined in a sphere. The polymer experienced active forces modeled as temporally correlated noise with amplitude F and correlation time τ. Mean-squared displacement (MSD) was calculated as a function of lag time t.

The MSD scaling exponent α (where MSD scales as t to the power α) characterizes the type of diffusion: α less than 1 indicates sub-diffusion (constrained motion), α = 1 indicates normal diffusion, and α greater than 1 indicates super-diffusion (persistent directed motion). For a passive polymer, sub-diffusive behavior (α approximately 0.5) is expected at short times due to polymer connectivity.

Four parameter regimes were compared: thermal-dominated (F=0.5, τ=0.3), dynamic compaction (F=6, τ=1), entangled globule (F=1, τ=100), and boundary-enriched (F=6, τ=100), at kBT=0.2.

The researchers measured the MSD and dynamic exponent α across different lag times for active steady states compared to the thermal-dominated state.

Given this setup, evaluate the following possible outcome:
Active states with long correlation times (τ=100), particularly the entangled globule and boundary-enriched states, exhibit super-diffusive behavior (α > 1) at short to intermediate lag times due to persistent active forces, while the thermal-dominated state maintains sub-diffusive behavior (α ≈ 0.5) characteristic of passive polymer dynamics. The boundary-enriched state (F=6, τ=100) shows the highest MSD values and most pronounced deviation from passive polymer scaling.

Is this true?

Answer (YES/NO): NO